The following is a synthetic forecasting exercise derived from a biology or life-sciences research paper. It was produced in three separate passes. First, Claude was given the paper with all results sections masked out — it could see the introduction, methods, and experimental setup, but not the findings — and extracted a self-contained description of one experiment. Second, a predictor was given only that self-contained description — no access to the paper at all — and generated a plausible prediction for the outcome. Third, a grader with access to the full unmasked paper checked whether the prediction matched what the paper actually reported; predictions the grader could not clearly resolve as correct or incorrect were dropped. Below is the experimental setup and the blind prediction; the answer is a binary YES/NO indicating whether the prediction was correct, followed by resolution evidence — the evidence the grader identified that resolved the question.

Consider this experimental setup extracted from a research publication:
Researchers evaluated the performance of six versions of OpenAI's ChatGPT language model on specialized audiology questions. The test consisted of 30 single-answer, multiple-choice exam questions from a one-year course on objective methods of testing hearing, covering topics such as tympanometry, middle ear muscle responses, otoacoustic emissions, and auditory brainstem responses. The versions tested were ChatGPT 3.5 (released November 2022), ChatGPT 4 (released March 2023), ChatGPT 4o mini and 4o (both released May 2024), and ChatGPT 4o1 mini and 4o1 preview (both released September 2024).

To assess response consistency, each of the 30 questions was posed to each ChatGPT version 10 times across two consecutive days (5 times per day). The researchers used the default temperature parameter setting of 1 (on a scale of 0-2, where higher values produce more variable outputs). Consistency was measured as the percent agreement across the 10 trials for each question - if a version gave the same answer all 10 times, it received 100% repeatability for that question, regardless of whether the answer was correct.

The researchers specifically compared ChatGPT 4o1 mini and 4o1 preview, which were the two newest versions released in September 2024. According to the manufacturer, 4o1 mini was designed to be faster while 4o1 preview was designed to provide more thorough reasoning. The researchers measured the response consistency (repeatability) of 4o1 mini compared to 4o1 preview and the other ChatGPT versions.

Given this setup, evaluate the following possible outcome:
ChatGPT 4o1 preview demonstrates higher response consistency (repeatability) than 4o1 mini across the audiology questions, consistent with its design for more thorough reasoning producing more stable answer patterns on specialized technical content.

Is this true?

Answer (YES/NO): YES